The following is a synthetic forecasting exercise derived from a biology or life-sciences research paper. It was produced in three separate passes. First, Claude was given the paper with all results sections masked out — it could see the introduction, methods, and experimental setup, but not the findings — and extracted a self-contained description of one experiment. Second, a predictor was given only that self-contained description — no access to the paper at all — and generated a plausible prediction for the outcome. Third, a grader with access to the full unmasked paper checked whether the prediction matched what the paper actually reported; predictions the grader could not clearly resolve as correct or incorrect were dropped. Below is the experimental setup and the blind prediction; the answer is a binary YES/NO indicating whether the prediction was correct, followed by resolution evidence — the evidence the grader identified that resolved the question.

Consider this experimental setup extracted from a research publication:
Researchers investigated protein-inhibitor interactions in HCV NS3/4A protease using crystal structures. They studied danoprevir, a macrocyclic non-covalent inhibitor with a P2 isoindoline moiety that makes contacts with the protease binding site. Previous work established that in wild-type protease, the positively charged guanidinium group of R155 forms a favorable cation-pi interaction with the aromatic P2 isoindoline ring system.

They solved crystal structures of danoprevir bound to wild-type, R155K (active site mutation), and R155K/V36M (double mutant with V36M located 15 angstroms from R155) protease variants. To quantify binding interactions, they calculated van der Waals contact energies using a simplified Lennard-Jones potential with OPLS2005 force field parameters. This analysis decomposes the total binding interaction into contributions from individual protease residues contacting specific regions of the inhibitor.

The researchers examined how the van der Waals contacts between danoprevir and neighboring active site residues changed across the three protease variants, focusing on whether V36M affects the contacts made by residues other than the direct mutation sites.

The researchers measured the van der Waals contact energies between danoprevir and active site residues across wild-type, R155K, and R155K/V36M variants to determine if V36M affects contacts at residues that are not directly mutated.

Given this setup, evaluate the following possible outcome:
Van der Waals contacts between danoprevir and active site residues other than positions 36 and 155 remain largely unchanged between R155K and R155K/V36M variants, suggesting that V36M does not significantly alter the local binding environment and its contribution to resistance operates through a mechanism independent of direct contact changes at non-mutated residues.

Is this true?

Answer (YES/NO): NO